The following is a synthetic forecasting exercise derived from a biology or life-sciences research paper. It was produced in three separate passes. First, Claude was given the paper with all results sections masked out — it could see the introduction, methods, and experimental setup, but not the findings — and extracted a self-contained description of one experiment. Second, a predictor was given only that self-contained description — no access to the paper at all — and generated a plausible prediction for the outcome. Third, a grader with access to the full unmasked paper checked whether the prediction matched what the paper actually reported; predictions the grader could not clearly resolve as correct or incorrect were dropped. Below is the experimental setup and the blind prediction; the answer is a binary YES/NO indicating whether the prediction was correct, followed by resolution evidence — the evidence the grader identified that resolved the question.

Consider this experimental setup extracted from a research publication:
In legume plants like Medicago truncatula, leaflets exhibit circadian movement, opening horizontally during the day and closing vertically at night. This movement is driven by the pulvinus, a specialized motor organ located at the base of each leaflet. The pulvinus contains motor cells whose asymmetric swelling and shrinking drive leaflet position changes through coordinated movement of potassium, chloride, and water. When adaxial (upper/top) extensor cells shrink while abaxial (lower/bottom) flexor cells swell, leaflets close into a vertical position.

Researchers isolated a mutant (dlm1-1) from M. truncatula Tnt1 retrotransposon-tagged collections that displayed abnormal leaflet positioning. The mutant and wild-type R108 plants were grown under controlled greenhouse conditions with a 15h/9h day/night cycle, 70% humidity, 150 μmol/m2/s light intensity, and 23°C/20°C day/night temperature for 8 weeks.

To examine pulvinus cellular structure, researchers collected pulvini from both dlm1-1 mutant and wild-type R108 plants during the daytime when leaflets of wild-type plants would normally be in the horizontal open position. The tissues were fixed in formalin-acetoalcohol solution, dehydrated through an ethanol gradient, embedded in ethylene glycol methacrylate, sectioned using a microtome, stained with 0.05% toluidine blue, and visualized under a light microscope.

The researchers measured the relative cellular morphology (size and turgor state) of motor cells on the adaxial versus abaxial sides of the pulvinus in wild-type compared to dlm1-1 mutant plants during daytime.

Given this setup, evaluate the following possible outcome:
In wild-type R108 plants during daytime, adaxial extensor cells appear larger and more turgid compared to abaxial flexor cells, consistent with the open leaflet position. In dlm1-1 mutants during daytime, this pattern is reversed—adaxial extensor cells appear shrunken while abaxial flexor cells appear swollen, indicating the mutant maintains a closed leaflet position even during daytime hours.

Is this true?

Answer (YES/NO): NO